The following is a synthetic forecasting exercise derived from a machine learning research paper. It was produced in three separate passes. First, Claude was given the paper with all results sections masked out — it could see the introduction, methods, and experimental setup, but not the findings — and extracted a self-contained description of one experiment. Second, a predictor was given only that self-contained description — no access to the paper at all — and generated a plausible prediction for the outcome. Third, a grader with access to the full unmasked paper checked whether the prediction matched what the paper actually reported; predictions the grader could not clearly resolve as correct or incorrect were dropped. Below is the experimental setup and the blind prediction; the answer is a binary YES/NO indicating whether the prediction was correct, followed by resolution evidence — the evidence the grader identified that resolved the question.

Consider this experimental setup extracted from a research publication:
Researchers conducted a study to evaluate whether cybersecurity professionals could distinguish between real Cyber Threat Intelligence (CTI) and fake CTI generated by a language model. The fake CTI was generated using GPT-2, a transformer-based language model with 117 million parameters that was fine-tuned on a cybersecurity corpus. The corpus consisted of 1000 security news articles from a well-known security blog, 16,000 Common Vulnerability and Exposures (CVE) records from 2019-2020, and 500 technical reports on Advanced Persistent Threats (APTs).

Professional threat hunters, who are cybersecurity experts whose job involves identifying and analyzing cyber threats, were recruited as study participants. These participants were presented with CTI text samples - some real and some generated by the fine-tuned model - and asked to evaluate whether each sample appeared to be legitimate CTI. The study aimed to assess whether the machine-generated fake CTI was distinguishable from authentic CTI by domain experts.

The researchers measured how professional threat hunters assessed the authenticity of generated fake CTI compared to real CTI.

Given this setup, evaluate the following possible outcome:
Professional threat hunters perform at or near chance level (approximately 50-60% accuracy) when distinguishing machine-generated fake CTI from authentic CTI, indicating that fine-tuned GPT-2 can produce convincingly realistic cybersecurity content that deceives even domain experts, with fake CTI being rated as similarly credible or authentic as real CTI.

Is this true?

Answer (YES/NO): NO